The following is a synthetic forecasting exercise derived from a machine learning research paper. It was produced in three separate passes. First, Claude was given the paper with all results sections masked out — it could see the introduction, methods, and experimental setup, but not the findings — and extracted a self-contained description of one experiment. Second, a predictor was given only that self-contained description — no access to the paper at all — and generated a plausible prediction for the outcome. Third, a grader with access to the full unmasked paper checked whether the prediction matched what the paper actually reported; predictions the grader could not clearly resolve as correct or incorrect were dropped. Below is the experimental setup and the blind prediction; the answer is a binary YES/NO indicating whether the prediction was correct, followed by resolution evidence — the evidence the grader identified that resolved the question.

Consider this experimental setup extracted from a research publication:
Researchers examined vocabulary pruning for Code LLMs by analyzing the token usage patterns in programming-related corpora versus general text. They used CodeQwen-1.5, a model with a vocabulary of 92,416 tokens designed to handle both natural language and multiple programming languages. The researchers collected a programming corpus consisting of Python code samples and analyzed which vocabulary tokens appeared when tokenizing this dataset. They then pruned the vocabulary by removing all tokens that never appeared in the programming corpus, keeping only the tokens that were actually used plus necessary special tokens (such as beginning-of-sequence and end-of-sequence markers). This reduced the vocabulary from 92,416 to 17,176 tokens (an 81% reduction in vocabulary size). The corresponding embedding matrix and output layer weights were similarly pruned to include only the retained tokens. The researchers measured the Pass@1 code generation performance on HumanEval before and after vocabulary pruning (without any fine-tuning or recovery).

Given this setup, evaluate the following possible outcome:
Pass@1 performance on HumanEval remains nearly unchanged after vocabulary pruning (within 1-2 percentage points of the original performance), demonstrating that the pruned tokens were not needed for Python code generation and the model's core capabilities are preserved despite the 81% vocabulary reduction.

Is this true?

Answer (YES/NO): YES